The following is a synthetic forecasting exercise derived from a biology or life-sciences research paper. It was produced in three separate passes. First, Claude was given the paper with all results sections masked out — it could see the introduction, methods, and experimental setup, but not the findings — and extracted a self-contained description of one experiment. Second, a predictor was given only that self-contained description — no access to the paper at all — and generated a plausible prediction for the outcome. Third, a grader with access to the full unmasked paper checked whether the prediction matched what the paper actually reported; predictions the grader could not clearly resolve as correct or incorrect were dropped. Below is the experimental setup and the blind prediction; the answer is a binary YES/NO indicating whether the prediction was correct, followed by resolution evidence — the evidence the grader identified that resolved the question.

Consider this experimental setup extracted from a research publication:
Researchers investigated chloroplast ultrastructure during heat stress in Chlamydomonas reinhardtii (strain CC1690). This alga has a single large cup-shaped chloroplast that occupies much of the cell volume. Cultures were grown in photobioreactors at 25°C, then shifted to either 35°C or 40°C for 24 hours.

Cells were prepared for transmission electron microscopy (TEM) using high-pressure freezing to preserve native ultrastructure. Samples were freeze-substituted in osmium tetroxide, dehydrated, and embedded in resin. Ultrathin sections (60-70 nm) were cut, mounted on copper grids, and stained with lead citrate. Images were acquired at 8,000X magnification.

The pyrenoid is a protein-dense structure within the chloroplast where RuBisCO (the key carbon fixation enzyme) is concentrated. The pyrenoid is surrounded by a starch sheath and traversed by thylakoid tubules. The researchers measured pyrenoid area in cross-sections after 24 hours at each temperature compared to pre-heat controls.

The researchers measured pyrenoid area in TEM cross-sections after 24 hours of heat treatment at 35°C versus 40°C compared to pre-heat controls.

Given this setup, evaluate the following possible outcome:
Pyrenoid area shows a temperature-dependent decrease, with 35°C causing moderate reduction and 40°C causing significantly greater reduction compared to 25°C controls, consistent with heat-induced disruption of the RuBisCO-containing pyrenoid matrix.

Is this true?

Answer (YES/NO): NO